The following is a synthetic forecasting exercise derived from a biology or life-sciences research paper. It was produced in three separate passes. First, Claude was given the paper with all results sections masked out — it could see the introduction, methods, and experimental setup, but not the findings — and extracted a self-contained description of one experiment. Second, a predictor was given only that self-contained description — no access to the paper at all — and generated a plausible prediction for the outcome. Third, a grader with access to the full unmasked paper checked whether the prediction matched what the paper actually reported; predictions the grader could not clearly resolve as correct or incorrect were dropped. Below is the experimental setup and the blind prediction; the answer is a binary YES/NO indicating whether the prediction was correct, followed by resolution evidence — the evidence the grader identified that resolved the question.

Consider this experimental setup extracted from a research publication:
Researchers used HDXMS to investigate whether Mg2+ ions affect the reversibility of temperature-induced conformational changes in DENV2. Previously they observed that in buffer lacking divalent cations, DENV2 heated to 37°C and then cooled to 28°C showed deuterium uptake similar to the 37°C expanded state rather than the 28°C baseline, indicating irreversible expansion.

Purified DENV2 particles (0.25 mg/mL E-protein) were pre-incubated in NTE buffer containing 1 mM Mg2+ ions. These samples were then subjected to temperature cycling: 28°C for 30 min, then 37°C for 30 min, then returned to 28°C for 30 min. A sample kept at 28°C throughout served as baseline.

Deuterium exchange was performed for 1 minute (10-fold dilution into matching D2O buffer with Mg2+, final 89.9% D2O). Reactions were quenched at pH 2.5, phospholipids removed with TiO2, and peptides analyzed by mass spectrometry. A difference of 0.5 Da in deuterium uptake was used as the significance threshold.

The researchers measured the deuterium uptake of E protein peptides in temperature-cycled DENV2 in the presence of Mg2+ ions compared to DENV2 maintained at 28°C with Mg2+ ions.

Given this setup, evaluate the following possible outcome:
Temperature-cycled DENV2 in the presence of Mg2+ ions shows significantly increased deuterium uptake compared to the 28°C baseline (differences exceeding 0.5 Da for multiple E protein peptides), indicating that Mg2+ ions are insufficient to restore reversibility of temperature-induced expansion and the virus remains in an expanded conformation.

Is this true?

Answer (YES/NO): NO